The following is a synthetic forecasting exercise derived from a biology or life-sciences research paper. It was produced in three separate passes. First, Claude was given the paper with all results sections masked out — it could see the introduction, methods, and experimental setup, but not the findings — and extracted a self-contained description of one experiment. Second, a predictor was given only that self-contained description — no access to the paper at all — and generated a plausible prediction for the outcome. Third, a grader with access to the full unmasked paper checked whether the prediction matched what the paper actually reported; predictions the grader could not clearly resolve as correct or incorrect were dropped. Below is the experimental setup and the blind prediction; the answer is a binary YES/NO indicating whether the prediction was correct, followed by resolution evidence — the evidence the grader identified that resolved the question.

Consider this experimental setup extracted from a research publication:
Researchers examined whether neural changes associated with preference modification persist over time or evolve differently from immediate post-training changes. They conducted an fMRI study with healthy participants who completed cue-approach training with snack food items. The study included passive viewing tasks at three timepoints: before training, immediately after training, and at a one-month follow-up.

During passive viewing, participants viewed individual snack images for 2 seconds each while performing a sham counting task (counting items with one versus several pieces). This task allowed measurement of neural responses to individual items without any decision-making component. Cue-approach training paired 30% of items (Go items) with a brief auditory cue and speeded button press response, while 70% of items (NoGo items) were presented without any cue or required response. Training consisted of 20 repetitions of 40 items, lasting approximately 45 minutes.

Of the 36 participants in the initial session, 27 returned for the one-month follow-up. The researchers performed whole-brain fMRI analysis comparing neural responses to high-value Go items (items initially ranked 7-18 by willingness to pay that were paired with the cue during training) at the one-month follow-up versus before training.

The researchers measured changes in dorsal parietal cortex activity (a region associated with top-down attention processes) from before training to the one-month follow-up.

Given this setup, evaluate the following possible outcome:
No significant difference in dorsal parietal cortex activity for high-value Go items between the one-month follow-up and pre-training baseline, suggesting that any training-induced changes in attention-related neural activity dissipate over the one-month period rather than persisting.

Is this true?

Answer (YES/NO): NO